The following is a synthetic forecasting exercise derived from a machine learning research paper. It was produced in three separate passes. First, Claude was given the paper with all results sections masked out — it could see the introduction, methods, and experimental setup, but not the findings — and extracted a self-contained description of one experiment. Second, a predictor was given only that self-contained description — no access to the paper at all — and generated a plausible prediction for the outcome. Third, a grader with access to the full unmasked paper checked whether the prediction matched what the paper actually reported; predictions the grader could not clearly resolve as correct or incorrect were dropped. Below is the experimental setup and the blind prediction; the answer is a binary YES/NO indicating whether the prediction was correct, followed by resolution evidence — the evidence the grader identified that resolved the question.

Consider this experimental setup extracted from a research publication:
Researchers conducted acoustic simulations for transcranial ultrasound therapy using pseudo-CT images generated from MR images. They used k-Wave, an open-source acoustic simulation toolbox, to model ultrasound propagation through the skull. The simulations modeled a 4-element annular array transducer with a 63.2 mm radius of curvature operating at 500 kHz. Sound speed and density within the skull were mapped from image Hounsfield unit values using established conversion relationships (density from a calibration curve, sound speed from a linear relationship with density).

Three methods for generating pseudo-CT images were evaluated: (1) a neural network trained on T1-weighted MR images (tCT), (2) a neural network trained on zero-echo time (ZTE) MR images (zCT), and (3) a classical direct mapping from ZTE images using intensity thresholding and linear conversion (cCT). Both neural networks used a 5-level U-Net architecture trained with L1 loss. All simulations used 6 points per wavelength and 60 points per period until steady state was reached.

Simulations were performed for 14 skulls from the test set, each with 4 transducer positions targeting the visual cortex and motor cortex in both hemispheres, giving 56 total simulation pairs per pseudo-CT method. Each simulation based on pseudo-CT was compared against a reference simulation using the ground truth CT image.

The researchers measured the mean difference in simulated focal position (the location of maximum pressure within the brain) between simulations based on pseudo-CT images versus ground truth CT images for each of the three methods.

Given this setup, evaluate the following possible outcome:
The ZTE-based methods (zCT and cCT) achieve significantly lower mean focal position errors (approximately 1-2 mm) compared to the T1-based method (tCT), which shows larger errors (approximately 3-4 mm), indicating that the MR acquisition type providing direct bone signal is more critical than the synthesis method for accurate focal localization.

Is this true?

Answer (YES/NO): NO